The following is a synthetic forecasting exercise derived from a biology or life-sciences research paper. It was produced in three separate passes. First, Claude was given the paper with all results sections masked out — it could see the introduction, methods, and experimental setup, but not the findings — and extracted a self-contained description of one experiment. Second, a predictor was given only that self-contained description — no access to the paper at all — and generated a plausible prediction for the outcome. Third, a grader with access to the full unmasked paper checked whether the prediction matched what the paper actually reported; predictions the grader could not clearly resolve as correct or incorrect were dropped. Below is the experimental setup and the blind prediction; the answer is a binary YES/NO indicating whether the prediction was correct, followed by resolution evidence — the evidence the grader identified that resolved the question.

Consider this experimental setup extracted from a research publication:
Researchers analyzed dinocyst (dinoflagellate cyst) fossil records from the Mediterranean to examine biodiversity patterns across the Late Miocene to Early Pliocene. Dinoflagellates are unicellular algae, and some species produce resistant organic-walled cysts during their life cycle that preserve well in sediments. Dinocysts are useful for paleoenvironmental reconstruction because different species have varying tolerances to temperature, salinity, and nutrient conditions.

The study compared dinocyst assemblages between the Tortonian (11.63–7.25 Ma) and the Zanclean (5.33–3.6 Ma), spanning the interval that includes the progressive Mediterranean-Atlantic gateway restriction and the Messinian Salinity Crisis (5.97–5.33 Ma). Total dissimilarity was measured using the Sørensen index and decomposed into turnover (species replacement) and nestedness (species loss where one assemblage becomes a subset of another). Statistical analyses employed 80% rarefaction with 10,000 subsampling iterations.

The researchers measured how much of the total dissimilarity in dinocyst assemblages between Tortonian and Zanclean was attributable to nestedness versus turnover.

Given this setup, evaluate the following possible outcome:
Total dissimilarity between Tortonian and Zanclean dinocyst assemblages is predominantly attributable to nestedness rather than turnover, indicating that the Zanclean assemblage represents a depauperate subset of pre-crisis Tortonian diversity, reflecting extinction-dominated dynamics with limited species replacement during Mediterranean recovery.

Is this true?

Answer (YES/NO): NO